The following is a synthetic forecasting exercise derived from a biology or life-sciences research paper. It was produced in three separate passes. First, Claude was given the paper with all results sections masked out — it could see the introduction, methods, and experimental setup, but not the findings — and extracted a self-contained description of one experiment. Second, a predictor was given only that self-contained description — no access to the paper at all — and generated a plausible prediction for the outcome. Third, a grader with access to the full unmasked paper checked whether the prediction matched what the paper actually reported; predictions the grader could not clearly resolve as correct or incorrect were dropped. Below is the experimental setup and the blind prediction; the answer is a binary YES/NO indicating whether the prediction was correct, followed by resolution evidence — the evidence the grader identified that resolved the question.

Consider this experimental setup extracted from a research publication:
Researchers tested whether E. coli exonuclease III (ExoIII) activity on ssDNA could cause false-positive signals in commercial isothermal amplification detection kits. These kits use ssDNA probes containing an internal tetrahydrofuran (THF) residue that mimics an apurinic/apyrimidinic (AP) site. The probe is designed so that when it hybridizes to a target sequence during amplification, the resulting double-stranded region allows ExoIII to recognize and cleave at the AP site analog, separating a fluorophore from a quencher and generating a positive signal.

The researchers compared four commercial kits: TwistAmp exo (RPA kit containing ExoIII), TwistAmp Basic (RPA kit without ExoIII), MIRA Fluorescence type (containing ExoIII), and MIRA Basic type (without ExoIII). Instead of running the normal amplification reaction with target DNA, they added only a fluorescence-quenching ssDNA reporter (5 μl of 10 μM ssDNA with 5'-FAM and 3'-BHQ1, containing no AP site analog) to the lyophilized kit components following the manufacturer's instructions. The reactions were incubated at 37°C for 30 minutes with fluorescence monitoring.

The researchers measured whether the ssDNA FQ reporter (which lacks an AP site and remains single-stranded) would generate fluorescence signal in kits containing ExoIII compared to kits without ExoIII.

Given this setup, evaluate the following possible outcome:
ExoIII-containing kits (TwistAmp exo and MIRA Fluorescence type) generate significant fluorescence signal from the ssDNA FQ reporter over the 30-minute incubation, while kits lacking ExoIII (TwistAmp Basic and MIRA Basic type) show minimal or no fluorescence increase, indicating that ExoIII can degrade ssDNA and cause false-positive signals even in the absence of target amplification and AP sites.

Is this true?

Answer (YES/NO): YES